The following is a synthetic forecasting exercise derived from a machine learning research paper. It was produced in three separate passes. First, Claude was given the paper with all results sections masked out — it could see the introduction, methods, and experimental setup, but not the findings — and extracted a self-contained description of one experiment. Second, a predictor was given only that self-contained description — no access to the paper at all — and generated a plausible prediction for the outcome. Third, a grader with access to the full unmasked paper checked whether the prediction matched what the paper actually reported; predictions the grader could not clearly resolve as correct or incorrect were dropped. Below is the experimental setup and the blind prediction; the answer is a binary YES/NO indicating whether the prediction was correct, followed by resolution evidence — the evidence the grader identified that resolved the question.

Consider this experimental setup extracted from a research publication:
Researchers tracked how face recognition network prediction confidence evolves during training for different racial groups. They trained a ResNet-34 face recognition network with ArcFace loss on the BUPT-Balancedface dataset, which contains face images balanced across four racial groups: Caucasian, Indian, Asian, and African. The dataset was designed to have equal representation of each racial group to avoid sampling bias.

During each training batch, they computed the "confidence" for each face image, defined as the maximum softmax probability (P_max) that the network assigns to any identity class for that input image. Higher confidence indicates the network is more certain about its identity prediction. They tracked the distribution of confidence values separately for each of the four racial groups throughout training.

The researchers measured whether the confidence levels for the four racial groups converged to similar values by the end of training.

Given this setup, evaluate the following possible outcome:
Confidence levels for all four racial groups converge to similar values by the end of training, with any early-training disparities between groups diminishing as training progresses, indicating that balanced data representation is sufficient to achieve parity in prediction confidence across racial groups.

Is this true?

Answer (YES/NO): NO